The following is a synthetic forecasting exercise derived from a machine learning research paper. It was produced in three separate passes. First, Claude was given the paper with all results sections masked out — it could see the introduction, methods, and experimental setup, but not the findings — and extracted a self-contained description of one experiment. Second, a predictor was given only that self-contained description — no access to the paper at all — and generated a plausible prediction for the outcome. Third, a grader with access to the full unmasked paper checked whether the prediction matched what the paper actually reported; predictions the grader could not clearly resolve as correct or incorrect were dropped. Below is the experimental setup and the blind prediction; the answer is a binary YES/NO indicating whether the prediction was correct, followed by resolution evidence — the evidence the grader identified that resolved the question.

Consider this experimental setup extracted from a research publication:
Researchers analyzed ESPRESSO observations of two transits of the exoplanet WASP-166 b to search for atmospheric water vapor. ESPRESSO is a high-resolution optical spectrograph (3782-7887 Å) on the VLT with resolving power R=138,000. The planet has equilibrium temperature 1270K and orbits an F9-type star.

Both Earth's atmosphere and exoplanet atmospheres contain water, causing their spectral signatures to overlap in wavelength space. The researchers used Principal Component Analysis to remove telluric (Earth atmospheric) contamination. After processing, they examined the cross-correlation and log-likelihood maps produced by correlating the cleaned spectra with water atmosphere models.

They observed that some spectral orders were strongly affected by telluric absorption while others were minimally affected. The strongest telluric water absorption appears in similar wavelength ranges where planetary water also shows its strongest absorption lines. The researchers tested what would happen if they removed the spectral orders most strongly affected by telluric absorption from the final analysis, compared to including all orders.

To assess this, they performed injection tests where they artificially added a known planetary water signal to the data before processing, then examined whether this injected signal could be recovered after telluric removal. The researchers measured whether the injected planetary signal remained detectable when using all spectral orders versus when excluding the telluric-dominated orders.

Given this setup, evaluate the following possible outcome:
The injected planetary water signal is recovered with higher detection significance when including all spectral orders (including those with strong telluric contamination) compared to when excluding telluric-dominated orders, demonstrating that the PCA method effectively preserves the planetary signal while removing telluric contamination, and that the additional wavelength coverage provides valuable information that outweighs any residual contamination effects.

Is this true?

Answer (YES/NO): NO